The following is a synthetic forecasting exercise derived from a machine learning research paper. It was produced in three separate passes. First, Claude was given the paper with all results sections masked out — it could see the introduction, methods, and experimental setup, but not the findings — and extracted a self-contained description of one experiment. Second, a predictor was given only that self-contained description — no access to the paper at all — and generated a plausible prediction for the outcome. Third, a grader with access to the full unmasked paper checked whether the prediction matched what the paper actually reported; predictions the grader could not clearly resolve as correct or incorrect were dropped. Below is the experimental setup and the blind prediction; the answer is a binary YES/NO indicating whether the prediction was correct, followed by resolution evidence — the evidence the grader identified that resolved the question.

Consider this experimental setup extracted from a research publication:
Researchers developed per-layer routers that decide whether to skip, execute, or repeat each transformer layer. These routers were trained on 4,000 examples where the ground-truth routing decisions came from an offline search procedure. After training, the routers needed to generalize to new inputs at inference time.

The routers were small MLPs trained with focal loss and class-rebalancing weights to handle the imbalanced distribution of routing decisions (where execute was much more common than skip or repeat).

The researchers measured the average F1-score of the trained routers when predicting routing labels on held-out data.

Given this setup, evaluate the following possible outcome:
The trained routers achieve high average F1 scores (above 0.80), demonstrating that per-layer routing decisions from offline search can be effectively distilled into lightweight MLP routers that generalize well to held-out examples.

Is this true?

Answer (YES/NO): NO